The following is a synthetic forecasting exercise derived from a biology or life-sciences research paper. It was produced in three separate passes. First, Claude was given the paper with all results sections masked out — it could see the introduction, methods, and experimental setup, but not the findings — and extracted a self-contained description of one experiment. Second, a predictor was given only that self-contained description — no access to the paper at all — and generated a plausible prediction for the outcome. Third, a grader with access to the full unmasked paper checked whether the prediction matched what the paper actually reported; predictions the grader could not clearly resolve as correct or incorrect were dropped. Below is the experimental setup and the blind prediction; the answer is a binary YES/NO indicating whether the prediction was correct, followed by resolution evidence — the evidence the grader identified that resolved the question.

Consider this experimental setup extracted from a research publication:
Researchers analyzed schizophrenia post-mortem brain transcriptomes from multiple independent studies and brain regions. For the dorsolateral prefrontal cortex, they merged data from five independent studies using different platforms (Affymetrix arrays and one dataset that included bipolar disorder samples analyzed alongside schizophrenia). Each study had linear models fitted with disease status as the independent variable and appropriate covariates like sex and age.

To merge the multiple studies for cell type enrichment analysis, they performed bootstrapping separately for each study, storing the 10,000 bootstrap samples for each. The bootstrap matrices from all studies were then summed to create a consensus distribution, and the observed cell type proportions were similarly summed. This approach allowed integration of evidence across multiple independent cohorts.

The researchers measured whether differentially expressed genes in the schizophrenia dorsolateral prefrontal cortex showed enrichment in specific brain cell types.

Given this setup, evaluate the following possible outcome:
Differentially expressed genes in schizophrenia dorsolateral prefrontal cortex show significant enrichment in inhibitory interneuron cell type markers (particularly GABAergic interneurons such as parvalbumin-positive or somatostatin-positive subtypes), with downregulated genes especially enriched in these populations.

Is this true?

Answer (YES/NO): NO